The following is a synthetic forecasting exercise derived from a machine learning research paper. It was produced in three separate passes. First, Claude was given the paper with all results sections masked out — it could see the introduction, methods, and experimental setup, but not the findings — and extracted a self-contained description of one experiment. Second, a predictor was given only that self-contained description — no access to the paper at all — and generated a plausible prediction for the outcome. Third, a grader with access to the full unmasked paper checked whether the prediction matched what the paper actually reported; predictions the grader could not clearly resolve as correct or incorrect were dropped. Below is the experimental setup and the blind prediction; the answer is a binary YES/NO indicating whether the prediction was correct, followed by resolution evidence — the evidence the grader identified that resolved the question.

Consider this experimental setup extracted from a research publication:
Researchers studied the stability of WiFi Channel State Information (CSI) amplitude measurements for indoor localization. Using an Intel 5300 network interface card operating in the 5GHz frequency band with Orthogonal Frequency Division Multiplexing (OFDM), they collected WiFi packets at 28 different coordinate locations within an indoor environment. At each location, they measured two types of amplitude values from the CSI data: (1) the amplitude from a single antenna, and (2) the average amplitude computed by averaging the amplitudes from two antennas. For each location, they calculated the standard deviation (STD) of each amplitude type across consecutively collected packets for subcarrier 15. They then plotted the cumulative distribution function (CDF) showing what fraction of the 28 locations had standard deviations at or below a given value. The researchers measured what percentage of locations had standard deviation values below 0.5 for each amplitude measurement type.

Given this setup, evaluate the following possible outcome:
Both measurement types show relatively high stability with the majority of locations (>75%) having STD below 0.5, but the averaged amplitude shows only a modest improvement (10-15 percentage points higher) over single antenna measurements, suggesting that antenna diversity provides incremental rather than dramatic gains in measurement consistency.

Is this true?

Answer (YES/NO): NO